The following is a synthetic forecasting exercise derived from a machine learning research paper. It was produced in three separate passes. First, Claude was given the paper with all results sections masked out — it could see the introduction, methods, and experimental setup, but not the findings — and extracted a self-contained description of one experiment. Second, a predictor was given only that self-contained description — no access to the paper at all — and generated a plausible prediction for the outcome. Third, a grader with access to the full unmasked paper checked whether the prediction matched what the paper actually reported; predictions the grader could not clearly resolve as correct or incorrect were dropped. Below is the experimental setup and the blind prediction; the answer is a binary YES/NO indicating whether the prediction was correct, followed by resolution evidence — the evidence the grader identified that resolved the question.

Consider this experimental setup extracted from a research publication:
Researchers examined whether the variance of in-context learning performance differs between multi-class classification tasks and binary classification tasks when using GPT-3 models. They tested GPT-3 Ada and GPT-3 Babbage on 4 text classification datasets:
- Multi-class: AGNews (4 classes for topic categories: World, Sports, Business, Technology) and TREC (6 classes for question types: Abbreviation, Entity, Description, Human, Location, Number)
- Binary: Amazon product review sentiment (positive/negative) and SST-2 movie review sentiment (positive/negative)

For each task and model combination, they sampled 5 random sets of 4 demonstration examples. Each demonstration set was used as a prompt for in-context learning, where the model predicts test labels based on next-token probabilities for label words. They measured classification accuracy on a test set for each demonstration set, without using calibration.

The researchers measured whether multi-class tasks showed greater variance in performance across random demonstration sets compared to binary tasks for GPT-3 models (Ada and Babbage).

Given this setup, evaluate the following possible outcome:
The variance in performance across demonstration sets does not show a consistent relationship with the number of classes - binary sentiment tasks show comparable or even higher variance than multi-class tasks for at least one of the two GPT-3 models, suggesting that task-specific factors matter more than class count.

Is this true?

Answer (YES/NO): NO